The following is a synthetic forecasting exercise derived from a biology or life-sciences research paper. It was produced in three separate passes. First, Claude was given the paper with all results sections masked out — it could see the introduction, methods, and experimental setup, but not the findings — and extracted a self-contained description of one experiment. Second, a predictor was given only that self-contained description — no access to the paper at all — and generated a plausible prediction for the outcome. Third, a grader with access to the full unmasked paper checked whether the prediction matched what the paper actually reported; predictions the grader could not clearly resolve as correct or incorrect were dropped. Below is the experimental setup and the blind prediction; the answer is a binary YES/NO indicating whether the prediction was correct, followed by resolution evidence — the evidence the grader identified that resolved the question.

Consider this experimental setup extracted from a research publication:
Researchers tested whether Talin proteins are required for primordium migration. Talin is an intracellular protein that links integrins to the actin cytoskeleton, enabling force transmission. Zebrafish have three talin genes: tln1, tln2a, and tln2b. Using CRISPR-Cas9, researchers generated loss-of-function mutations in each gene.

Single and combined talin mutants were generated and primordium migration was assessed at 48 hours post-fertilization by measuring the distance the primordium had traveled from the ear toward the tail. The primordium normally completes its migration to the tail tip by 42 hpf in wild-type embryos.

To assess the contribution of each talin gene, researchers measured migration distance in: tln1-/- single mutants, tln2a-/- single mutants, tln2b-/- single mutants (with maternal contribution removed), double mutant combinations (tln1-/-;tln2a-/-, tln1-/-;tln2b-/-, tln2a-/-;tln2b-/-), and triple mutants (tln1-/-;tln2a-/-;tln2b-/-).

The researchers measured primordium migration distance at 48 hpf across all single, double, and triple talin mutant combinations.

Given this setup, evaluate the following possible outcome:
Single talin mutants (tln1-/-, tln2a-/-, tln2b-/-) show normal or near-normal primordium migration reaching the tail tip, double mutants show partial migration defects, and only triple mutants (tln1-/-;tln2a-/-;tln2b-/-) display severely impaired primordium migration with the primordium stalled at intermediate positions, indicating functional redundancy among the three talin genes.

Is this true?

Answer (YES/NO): NO